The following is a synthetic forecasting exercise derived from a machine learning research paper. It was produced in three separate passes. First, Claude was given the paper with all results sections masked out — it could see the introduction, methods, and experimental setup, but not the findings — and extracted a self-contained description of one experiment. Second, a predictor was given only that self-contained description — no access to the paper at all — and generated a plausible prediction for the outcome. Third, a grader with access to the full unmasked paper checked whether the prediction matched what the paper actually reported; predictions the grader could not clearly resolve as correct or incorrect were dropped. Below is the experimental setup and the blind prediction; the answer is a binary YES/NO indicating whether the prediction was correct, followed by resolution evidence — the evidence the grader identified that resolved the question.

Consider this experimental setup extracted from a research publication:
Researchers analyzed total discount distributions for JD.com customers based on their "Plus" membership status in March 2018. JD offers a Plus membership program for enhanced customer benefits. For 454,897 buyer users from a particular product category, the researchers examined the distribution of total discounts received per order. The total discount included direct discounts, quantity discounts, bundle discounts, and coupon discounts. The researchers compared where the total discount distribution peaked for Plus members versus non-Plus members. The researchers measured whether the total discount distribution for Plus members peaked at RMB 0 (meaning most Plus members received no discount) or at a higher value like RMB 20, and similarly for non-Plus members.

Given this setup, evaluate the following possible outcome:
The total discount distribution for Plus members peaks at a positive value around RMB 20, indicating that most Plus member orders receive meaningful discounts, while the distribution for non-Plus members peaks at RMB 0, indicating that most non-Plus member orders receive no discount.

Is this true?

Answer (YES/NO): NO